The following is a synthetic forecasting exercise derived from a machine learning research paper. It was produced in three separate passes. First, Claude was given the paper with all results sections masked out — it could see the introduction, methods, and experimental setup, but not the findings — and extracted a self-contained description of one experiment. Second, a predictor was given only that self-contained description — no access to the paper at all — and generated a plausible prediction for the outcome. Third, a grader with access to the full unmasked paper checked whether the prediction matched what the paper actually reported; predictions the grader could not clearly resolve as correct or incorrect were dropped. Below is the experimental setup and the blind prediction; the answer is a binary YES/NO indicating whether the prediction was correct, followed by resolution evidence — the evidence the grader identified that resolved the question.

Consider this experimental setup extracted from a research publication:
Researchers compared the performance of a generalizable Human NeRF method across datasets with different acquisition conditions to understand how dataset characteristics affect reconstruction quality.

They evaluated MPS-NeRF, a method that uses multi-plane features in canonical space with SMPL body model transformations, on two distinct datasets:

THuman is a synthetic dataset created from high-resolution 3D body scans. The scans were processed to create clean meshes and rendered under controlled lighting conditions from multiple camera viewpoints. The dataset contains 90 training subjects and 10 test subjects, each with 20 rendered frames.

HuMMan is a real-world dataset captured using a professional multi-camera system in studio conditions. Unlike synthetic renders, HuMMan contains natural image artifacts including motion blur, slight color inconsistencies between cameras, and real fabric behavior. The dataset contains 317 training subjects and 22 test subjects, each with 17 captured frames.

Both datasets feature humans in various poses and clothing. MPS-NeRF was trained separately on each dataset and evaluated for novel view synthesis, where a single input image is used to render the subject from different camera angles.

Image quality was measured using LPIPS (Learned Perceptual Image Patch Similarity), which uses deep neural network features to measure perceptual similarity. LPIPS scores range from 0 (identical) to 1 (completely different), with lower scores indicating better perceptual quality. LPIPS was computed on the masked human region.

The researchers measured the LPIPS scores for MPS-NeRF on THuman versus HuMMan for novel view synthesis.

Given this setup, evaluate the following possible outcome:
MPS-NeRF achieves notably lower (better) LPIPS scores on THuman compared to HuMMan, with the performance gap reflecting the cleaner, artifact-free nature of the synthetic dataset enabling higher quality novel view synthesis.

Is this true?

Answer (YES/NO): NO